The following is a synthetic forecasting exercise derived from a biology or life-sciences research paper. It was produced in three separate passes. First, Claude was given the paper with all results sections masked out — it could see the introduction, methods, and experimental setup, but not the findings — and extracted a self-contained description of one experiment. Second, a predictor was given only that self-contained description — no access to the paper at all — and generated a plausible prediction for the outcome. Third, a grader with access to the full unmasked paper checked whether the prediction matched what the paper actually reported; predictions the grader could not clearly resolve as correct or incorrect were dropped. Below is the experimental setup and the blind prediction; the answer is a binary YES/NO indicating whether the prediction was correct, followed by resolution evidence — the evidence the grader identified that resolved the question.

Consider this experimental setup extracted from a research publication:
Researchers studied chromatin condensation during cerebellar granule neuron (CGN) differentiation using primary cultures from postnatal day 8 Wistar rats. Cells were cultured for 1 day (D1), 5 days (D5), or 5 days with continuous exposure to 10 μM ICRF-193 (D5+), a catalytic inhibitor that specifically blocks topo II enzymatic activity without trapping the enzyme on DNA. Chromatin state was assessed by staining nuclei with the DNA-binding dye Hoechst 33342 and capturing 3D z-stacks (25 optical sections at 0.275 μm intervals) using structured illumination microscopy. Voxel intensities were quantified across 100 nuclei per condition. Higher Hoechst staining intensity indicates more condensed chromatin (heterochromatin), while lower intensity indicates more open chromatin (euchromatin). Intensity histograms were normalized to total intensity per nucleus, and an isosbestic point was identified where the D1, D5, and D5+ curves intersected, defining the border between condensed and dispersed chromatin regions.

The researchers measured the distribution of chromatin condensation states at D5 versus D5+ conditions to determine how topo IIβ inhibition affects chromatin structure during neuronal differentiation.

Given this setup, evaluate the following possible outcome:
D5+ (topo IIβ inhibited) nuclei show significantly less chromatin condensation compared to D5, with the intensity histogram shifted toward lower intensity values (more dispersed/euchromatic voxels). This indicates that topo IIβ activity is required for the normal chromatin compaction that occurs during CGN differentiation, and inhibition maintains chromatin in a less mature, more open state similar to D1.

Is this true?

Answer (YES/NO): NO